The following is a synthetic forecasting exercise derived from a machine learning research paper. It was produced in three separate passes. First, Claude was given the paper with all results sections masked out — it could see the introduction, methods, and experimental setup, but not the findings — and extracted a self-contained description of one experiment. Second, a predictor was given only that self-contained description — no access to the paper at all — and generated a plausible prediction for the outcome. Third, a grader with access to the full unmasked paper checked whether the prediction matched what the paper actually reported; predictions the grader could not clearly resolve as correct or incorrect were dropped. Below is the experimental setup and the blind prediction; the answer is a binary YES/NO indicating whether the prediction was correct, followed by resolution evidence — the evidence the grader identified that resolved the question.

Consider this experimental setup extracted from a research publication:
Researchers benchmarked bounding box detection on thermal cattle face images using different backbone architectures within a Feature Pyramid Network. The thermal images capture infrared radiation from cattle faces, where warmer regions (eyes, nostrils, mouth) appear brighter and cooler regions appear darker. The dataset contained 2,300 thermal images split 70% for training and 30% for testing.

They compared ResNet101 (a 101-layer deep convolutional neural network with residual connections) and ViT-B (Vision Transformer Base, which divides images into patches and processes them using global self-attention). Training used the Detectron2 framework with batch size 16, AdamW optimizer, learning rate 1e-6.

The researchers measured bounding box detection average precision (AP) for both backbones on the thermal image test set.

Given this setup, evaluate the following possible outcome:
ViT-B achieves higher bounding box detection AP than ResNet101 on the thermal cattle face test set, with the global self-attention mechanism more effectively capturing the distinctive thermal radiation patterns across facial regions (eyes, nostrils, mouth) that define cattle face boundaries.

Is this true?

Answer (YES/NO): NO